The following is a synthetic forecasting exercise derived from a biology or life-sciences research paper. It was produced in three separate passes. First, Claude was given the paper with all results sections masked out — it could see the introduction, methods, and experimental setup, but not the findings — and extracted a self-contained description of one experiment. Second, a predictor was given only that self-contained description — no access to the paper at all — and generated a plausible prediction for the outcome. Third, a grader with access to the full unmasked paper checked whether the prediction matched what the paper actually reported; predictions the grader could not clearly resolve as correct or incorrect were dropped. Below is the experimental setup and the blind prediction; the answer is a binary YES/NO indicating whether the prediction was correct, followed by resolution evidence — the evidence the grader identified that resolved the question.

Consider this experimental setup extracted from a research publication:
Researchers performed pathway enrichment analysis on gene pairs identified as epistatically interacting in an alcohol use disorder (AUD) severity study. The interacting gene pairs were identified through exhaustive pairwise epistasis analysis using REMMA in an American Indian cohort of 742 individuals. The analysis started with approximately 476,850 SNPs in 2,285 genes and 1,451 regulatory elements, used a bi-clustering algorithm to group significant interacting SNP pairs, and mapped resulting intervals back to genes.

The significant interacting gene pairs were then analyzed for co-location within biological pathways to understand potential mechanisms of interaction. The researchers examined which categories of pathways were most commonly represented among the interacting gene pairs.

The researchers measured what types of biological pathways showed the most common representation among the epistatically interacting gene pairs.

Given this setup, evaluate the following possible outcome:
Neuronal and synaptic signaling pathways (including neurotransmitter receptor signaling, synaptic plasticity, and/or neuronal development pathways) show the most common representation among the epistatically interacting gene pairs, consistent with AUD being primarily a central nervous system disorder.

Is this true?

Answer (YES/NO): YES